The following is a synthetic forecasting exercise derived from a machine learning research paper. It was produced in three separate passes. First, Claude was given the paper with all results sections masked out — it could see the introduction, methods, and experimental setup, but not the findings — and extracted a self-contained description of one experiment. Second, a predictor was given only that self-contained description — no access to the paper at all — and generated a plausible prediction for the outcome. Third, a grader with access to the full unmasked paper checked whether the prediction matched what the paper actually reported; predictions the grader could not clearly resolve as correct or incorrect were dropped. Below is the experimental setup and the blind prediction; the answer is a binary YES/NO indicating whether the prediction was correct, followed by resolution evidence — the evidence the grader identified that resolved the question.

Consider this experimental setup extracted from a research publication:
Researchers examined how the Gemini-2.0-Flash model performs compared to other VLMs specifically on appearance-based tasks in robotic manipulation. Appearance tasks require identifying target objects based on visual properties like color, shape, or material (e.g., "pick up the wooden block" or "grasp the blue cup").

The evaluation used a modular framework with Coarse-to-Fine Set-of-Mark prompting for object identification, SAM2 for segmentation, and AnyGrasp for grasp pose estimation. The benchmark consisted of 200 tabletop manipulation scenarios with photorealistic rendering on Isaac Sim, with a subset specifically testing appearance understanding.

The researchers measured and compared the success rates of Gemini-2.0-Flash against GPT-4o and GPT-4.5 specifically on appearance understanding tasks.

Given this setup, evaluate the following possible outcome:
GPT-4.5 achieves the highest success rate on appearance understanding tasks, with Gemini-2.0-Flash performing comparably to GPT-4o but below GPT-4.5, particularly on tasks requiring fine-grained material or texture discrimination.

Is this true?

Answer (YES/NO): NO